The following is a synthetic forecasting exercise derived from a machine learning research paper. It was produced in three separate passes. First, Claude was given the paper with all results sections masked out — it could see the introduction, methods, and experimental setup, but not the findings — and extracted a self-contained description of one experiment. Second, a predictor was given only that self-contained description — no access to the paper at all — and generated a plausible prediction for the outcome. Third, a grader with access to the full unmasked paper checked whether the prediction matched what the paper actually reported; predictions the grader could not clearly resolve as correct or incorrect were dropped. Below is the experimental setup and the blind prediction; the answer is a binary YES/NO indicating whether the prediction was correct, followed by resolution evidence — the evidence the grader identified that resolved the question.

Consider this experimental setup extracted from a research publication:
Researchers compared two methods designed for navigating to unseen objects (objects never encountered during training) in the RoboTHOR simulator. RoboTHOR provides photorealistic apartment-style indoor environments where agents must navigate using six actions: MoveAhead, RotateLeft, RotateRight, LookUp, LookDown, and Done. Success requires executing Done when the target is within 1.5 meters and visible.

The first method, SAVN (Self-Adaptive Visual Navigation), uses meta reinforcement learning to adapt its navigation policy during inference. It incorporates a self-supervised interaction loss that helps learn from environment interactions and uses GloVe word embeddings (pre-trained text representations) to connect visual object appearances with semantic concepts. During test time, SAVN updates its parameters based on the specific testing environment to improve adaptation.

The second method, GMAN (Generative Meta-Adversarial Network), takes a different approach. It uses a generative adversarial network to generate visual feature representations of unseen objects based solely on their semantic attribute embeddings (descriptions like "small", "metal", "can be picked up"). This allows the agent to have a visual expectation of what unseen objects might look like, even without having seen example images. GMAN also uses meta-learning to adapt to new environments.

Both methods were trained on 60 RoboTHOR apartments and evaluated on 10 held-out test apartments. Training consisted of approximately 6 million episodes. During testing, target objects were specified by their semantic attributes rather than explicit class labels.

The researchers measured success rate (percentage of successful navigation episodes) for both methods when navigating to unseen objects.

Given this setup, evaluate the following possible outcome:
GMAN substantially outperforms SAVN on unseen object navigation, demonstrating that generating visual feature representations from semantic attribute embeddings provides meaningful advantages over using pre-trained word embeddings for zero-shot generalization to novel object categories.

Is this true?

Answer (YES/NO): YES